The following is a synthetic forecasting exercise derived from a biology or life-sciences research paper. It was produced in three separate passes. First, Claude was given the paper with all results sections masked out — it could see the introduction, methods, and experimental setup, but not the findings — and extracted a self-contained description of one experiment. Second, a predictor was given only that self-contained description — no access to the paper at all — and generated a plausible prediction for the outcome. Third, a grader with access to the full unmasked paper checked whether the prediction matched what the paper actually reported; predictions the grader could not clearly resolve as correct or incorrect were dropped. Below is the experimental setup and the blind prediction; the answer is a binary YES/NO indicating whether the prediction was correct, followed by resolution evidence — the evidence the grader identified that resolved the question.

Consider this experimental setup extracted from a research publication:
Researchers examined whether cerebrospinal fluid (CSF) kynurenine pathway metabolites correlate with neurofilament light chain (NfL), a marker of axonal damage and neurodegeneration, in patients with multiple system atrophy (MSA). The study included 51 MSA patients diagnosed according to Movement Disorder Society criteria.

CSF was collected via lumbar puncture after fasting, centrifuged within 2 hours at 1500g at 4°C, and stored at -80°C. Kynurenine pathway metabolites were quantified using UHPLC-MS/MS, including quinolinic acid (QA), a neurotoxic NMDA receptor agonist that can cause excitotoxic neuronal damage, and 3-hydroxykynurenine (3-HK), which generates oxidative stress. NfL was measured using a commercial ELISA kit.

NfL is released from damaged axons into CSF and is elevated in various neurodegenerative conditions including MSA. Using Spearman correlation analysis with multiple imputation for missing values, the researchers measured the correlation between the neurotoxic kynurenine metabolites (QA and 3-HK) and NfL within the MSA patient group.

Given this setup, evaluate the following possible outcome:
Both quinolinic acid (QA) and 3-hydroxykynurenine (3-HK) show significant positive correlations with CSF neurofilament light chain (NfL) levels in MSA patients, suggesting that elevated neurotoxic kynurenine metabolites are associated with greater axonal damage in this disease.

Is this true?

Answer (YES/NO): NO